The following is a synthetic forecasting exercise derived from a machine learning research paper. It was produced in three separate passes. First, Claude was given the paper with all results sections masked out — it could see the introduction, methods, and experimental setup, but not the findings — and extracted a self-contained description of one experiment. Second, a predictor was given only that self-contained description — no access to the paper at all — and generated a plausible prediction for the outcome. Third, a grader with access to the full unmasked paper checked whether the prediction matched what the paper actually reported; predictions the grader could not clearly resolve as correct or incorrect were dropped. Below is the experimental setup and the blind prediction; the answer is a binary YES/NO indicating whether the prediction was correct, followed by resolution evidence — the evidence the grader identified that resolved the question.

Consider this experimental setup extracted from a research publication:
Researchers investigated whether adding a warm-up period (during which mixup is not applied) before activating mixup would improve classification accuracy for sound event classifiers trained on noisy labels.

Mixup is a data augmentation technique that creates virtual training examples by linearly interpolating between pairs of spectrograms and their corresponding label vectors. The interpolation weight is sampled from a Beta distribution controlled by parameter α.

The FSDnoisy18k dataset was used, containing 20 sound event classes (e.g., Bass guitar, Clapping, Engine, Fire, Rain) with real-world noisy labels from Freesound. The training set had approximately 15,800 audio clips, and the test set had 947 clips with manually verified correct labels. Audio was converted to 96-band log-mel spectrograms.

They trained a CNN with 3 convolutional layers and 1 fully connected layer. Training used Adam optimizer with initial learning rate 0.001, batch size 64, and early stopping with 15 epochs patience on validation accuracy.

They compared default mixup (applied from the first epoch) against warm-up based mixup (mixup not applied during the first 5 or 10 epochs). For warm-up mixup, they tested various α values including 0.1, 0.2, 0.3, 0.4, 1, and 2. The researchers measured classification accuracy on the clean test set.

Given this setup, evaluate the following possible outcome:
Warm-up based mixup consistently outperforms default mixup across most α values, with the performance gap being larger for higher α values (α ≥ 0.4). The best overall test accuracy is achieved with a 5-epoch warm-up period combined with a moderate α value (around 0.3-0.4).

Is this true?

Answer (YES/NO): NO